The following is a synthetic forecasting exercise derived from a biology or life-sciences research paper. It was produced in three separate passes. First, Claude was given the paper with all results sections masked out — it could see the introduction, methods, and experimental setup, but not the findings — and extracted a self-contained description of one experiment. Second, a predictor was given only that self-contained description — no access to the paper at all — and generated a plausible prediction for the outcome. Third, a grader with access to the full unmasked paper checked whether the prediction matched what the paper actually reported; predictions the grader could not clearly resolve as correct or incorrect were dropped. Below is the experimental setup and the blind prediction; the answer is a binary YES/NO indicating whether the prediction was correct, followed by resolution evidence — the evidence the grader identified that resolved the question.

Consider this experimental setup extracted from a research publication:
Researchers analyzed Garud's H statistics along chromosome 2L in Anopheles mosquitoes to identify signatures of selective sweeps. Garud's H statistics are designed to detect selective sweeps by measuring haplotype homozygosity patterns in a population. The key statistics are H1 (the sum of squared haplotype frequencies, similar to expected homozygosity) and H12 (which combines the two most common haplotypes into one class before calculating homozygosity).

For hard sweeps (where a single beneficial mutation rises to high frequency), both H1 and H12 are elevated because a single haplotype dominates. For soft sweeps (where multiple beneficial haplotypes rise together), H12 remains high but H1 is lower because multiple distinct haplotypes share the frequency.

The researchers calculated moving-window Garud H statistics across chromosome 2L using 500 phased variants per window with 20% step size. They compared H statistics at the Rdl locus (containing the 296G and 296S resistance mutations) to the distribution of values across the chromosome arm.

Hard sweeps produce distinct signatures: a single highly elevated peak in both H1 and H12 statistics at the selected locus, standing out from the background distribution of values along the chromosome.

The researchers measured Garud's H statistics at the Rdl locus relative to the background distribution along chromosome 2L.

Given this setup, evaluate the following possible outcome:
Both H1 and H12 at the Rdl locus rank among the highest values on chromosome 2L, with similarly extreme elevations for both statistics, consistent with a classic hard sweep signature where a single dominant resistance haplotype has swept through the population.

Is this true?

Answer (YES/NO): YES